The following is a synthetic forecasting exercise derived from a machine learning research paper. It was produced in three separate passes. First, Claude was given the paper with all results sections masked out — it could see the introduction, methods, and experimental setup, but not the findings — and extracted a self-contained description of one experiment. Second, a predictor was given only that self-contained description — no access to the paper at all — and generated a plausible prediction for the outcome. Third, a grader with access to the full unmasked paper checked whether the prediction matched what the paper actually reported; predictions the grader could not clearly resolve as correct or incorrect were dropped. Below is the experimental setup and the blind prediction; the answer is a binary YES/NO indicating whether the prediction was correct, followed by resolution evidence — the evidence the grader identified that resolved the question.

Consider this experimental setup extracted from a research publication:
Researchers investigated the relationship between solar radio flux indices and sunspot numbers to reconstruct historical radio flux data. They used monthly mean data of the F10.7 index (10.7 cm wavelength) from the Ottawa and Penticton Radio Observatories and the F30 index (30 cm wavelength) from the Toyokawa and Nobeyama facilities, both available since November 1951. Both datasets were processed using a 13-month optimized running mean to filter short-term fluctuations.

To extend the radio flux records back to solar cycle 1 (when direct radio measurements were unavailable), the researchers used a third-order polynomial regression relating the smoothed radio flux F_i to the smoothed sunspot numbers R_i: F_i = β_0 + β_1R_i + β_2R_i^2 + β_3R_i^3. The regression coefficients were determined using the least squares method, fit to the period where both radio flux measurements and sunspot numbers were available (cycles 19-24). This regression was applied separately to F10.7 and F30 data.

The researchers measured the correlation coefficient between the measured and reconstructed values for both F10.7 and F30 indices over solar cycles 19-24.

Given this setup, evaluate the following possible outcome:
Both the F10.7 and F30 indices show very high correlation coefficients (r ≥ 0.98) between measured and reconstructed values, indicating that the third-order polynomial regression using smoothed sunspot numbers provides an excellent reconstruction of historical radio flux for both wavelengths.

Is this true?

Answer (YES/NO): YES